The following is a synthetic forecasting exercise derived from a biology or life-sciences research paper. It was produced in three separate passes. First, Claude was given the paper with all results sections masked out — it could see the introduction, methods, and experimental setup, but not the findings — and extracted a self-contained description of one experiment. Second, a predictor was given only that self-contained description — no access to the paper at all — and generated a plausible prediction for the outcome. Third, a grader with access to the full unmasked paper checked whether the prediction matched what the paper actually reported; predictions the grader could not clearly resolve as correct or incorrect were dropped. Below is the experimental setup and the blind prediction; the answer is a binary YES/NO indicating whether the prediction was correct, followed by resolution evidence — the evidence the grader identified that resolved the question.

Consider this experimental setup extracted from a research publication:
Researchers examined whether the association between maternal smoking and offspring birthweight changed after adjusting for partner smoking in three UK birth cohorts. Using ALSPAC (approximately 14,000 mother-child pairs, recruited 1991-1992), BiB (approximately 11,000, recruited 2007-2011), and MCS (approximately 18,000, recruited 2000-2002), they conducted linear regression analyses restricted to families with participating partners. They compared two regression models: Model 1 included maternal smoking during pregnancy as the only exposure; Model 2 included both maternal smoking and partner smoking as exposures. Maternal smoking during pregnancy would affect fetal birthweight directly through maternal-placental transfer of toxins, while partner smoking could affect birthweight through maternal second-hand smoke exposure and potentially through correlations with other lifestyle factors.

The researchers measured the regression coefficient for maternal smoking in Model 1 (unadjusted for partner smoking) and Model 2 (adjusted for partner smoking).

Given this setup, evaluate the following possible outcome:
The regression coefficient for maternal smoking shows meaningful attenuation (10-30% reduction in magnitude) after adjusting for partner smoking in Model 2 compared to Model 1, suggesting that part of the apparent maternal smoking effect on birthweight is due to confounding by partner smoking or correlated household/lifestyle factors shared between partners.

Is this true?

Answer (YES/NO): NO